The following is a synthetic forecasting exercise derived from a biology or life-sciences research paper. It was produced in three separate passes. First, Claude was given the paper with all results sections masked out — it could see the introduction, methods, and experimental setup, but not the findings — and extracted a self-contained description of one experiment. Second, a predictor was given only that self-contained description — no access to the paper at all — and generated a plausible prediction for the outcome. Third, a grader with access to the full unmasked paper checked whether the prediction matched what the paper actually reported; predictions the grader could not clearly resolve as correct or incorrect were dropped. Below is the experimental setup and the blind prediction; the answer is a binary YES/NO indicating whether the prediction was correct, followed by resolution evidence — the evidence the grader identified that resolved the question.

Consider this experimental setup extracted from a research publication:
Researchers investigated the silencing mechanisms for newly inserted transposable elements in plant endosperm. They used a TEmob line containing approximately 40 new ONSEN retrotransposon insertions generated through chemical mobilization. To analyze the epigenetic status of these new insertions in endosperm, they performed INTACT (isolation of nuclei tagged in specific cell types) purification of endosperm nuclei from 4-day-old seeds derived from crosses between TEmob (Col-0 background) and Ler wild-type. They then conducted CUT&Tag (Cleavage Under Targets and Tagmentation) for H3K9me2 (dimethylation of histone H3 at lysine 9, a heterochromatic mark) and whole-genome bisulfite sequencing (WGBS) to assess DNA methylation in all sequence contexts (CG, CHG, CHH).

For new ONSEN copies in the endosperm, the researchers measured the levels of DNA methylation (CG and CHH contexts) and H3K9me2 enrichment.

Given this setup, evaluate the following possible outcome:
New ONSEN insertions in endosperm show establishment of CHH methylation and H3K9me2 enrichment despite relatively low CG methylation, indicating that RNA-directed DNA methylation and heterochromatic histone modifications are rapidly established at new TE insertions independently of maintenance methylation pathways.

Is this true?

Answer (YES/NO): NO